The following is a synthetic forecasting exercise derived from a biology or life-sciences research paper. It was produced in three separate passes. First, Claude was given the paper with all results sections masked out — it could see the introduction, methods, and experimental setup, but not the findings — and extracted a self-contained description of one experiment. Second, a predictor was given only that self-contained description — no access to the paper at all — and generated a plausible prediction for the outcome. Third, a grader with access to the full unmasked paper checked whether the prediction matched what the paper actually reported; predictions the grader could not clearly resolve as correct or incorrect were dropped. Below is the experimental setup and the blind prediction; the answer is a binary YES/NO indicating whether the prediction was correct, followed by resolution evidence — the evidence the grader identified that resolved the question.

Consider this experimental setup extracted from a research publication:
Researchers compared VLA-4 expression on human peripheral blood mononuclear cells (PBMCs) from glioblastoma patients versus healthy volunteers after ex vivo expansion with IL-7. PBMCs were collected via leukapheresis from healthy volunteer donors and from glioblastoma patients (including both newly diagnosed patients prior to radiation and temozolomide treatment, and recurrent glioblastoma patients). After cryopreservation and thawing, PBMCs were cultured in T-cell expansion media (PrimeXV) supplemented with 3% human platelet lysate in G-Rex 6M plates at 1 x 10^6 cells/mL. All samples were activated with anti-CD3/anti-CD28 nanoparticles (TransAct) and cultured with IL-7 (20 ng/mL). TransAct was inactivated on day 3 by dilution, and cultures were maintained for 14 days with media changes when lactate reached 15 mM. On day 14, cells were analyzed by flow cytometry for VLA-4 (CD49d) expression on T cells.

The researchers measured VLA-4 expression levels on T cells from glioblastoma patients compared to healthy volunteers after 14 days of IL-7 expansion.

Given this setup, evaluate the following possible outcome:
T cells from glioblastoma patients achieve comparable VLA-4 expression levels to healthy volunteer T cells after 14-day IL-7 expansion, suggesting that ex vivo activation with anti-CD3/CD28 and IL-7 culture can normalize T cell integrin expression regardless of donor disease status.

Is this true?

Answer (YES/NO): YES